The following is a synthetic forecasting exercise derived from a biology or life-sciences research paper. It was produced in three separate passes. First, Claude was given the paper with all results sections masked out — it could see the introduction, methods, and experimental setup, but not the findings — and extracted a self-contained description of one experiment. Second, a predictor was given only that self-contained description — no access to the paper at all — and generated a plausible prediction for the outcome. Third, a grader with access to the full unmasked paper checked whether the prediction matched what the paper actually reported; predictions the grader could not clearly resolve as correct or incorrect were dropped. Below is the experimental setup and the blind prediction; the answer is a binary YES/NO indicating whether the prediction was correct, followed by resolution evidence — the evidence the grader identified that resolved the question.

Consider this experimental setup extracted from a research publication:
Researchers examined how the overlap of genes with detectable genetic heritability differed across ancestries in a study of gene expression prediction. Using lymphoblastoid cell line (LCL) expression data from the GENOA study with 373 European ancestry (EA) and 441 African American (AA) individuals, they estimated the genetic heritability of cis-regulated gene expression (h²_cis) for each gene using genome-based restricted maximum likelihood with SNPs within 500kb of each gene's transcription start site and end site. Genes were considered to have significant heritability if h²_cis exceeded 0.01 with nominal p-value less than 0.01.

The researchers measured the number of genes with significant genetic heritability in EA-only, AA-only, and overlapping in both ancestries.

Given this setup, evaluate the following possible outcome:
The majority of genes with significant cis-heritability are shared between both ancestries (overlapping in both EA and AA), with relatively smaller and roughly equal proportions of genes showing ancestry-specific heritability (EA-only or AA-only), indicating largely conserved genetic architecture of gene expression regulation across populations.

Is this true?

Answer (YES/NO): NO